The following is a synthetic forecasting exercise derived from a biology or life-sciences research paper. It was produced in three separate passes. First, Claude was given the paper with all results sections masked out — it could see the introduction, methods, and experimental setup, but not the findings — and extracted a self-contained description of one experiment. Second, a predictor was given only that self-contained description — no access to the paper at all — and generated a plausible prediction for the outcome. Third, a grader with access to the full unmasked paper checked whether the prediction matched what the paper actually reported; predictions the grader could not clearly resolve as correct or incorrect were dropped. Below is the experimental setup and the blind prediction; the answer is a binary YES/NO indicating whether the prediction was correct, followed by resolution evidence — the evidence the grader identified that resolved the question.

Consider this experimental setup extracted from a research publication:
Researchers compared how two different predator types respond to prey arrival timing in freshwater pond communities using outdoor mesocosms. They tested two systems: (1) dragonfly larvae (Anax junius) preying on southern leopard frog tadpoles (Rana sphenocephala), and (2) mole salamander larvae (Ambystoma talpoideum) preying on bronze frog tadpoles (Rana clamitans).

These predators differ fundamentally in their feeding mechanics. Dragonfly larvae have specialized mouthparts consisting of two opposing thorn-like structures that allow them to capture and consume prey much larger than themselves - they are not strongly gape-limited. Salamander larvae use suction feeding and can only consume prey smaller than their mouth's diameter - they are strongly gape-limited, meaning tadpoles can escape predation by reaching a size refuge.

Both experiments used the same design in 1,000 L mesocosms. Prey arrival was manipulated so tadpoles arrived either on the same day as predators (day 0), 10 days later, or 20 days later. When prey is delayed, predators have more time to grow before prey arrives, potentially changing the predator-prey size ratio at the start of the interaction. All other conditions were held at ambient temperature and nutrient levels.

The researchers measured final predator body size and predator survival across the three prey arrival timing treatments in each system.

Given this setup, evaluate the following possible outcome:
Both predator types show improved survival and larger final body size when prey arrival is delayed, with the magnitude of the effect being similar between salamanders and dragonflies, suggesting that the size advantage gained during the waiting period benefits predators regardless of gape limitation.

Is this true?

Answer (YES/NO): NO